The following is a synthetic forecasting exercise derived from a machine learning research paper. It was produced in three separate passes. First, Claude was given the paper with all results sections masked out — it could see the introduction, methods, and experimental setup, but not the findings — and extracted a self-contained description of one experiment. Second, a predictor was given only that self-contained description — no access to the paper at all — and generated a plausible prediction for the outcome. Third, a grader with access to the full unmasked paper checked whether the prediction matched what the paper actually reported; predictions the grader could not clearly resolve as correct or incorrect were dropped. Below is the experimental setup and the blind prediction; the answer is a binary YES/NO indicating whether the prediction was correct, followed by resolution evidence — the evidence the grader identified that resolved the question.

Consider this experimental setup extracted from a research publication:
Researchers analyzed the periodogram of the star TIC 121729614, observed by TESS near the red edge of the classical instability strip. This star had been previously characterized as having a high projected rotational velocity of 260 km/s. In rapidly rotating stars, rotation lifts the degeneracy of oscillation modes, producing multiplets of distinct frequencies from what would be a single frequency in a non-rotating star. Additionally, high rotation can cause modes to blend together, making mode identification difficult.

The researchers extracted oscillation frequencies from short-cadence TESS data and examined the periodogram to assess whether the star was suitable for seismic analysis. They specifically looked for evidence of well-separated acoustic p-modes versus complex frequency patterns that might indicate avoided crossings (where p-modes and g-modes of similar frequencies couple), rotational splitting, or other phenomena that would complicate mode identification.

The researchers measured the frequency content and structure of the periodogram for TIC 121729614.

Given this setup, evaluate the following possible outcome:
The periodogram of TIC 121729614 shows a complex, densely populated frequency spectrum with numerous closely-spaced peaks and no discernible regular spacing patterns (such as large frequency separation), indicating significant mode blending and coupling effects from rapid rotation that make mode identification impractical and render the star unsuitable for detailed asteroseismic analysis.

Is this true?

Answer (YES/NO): YES